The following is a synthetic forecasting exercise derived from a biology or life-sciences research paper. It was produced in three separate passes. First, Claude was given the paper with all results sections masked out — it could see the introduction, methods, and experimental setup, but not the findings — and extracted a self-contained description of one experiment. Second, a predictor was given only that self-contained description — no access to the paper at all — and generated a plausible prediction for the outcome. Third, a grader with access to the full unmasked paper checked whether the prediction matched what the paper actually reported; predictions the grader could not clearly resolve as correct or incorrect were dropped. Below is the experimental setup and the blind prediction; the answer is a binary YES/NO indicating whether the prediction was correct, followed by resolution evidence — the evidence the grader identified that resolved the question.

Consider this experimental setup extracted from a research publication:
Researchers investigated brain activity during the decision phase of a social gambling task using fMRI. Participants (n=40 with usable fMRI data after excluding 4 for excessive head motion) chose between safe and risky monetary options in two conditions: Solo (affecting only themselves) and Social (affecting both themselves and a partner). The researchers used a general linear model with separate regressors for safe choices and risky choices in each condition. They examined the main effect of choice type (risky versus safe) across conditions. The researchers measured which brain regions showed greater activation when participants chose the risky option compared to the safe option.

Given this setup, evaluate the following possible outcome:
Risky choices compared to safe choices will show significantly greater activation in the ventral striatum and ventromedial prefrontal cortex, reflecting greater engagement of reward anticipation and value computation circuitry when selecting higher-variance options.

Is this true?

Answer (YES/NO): NO